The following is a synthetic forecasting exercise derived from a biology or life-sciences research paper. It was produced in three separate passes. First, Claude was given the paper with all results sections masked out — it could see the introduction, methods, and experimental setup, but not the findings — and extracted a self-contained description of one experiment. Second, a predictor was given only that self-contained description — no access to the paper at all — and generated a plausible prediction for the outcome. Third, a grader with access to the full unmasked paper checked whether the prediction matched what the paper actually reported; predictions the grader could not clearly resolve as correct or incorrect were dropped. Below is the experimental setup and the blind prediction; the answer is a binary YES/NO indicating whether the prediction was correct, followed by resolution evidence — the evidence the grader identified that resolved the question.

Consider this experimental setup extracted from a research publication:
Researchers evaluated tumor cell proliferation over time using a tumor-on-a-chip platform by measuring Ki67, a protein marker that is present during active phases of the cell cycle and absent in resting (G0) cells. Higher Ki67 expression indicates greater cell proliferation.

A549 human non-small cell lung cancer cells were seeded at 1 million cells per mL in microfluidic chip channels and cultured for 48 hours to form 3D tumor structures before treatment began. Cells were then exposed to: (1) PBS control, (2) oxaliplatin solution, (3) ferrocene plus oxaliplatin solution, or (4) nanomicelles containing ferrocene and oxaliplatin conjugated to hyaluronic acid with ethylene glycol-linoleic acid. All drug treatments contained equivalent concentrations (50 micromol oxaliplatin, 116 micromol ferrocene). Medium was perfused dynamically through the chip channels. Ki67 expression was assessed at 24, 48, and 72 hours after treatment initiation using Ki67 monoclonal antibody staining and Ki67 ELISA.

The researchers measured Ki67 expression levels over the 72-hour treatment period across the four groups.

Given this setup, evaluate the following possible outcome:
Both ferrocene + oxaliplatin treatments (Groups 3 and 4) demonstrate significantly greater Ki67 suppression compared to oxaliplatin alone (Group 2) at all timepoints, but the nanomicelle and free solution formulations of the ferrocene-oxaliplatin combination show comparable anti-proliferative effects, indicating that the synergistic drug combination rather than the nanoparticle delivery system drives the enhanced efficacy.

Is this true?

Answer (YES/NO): NO